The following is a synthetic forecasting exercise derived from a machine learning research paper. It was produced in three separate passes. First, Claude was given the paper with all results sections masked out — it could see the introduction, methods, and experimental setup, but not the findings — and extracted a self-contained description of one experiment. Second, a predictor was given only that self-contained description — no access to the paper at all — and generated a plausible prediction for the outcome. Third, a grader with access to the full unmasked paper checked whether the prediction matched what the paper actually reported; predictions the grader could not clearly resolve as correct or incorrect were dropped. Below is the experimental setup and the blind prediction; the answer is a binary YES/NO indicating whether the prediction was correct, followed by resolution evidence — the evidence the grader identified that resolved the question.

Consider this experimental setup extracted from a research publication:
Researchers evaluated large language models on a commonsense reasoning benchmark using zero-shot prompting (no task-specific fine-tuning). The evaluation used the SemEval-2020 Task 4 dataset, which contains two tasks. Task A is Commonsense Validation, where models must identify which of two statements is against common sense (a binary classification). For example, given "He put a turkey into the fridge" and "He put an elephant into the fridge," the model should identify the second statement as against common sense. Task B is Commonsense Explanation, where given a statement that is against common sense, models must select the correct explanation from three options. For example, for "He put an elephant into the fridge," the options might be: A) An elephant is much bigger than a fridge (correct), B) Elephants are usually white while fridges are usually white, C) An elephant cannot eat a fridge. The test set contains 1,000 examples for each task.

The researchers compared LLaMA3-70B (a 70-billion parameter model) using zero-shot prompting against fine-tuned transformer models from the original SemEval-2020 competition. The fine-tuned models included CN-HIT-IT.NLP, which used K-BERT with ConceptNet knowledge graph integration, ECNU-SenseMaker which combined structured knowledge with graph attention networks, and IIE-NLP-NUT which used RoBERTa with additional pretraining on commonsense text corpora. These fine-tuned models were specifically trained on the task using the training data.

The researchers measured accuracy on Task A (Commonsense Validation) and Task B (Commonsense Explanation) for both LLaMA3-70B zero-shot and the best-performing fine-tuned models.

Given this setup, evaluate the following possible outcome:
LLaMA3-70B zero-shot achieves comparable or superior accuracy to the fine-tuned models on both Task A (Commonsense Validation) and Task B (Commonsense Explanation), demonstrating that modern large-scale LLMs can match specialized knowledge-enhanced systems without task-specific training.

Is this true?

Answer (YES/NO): NO